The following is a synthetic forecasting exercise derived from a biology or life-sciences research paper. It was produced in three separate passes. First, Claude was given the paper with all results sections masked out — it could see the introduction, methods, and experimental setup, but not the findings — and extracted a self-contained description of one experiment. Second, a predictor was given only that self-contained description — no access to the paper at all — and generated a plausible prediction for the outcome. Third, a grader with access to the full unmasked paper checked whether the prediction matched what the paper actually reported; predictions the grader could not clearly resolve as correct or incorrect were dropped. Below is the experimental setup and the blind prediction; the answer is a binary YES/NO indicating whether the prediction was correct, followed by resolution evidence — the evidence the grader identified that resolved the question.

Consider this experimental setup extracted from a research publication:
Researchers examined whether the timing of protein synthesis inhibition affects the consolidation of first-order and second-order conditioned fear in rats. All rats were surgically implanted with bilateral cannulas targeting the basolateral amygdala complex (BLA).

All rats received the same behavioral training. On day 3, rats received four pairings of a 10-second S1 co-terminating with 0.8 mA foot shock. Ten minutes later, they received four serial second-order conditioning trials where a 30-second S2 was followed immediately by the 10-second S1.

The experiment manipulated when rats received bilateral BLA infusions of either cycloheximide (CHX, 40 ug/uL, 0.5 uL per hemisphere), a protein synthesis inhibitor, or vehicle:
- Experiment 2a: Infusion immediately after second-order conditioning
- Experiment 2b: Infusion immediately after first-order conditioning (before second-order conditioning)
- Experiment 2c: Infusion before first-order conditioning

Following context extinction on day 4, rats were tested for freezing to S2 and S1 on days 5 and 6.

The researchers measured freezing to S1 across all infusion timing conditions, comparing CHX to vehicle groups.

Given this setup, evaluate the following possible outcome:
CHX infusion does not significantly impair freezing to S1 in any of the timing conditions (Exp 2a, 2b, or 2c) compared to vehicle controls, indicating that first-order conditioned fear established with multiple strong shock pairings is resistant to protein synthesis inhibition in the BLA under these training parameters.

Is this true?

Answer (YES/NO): NO